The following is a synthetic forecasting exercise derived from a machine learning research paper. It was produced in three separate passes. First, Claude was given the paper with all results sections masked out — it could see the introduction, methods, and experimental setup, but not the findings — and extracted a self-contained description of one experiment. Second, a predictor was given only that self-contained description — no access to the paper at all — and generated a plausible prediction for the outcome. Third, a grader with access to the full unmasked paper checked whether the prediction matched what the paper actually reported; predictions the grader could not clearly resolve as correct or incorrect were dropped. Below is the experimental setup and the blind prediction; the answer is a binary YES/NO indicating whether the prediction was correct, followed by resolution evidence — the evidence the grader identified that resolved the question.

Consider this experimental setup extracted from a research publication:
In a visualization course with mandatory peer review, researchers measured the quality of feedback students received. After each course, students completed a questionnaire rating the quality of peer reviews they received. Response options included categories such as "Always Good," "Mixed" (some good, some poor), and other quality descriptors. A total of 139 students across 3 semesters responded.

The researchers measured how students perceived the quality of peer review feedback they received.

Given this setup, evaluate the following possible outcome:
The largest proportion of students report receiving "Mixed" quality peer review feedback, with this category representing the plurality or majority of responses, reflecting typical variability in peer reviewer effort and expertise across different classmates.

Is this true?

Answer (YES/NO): YES